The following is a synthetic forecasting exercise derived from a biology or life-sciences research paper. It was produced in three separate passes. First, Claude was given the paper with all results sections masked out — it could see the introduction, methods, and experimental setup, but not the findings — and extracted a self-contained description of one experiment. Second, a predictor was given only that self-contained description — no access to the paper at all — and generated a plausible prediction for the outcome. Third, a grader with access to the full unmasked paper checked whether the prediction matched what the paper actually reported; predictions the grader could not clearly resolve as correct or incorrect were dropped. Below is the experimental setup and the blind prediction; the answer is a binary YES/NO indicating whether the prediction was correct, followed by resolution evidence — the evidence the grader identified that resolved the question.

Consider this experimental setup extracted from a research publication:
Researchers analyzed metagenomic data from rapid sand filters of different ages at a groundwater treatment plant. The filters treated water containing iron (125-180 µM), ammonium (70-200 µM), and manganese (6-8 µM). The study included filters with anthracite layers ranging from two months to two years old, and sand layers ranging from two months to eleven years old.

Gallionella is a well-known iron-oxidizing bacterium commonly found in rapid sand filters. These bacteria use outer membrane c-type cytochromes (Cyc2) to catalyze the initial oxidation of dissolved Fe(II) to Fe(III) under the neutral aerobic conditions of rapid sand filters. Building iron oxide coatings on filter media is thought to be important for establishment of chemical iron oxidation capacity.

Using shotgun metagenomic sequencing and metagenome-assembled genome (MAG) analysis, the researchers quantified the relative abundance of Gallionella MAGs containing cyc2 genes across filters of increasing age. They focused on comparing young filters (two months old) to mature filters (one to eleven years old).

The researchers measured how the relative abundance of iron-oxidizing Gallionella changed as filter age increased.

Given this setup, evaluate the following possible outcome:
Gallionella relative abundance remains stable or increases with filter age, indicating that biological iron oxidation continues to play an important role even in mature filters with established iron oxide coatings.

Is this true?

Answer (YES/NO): YES